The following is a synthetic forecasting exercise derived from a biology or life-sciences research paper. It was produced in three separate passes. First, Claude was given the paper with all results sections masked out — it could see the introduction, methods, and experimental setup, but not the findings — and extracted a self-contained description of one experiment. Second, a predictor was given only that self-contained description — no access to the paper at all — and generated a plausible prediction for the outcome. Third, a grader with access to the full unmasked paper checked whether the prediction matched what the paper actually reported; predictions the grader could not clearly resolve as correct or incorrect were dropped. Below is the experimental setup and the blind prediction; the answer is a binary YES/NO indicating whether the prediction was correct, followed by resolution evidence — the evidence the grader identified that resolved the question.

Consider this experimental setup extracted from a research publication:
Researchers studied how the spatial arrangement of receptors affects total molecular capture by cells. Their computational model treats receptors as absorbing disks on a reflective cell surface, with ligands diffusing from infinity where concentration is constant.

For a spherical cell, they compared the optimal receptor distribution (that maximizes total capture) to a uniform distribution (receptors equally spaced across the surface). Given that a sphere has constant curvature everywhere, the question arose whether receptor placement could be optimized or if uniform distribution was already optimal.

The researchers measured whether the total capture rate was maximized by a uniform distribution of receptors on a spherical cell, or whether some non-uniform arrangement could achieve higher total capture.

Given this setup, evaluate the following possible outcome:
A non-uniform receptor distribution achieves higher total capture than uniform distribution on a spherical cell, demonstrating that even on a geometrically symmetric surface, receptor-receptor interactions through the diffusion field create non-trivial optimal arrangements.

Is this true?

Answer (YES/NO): NO